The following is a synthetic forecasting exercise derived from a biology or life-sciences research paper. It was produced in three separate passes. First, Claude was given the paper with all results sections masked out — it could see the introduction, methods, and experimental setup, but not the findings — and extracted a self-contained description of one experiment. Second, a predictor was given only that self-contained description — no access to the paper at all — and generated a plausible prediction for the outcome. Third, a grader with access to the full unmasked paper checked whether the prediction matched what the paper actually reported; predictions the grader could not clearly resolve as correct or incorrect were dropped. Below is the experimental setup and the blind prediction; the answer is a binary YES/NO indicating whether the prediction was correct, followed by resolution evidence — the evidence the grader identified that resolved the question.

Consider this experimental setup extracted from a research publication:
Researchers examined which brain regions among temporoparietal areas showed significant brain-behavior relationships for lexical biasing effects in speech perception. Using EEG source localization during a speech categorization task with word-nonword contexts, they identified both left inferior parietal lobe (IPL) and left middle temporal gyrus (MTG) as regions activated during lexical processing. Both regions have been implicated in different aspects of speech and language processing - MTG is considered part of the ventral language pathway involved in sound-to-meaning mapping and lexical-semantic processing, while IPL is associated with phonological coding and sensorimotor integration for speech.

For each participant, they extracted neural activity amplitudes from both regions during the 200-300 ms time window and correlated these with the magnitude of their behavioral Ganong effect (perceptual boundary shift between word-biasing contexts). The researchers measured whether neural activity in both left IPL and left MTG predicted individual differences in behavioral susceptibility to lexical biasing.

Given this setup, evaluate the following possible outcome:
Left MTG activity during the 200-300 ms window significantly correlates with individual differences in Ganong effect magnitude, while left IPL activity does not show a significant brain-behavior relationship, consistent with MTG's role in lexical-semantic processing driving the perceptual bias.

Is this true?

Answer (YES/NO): NO